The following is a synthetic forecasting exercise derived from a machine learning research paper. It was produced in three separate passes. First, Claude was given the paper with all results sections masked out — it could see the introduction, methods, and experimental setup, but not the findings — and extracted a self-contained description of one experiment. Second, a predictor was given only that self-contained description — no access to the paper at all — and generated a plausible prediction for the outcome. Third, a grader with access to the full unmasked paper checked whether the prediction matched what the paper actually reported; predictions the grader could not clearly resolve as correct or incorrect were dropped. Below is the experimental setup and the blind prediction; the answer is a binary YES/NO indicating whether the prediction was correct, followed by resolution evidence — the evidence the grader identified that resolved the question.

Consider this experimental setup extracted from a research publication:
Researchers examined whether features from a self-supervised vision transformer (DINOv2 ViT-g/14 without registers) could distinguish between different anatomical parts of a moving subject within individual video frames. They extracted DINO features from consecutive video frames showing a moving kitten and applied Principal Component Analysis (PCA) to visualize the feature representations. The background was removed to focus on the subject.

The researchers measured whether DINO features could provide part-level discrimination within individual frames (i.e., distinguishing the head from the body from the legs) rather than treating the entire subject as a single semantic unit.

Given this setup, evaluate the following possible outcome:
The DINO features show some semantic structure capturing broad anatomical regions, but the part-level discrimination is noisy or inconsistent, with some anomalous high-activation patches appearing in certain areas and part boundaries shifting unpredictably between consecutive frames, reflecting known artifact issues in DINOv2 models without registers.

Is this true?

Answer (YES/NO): NO